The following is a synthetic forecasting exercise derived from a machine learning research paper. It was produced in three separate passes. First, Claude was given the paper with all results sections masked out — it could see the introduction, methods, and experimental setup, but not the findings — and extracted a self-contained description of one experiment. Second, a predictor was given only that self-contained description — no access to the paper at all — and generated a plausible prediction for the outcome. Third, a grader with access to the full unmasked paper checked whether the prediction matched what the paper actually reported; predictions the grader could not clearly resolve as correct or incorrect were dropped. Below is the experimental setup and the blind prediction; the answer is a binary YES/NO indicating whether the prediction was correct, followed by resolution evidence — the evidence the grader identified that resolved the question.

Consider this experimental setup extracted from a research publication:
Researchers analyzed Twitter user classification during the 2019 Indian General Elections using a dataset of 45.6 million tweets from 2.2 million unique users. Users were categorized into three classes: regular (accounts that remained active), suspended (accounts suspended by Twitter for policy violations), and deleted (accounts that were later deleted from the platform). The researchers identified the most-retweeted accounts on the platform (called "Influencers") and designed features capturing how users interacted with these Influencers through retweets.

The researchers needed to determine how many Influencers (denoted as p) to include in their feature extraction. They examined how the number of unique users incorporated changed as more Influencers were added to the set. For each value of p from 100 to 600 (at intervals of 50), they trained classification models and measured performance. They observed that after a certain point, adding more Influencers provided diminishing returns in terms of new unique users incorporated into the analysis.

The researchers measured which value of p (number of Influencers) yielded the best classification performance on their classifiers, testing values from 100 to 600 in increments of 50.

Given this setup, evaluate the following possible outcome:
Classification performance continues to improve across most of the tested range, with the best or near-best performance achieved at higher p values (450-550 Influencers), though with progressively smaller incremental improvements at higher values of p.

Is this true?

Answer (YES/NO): NO